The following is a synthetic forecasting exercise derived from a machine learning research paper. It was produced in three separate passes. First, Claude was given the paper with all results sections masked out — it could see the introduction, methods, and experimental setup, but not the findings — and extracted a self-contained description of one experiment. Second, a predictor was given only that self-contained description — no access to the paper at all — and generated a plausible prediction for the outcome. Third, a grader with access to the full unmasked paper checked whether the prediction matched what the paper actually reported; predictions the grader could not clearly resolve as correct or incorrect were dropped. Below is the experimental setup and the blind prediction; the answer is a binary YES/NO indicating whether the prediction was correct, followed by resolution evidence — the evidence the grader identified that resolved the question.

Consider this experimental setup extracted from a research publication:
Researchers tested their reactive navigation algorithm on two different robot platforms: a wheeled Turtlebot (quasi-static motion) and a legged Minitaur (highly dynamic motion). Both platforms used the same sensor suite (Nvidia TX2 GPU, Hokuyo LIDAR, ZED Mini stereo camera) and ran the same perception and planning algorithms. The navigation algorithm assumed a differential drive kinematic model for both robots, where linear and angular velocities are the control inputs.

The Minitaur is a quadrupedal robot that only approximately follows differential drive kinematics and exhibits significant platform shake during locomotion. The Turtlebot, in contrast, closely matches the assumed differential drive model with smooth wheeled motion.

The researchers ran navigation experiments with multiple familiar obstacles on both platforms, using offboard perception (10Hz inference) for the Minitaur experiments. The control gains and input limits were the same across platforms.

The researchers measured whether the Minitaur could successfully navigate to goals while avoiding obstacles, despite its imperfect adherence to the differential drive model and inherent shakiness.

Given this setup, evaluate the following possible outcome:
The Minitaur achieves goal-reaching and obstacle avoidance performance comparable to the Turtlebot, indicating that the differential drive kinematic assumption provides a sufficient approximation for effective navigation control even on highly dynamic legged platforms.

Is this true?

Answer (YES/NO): YES